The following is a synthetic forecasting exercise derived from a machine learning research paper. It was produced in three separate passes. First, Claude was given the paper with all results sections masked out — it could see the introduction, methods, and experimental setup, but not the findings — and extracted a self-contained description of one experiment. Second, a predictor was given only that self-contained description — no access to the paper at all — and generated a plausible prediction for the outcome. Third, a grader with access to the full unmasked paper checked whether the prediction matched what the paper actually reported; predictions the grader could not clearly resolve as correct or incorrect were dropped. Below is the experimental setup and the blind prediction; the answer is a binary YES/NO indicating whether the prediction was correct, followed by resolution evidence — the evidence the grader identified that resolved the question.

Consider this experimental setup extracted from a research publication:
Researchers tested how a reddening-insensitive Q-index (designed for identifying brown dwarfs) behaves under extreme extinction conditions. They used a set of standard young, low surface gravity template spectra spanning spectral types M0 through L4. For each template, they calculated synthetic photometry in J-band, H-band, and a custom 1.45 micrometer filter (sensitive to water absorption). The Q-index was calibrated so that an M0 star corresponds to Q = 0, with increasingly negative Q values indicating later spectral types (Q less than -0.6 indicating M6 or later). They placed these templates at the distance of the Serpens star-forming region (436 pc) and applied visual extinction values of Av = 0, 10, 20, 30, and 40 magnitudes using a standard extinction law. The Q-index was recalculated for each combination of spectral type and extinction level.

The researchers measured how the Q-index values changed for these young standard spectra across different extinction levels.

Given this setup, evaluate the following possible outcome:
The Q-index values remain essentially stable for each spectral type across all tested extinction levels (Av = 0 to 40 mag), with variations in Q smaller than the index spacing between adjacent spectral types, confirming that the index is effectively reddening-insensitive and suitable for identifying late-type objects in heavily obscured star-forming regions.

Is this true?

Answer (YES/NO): NO